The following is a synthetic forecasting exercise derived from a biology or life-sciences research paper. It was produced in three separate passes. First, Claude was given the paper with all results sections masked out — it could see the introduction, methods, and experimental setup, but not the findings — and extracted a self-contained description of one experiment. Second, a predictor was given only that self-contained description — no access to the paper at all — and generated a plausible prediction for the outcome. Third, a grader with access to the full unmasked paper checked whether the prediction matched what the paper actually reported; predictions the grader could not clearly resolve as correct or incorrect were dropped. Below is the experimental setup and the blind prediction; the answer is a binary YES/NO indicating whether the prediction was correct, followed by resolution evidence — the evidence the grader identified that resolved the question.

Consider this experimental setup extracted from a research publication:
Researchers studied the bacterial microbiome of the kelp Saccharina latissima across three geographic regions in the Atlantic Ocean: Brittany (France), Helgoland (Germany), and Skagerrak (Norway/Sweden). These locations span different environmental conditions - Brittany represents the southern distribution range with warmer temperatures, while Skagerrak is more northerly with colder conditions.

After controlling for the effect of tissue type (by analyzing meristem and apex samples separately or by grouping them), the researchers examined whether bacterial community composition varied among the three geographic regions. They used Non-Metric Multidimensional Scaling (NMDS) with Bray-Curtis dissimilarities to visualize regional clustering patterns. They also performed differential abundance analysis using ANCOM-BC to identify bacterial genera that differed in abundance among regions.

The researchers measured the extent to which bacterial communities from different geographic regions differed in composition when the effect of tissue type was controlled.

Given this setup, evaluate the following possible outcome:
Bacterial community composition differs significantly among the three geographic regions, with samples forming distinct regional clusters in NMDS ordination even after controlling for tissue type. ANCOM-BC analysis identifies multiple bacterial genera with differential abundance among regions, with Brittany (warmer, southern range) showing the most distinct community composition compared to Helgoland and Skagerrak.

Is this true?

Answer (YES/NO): NO